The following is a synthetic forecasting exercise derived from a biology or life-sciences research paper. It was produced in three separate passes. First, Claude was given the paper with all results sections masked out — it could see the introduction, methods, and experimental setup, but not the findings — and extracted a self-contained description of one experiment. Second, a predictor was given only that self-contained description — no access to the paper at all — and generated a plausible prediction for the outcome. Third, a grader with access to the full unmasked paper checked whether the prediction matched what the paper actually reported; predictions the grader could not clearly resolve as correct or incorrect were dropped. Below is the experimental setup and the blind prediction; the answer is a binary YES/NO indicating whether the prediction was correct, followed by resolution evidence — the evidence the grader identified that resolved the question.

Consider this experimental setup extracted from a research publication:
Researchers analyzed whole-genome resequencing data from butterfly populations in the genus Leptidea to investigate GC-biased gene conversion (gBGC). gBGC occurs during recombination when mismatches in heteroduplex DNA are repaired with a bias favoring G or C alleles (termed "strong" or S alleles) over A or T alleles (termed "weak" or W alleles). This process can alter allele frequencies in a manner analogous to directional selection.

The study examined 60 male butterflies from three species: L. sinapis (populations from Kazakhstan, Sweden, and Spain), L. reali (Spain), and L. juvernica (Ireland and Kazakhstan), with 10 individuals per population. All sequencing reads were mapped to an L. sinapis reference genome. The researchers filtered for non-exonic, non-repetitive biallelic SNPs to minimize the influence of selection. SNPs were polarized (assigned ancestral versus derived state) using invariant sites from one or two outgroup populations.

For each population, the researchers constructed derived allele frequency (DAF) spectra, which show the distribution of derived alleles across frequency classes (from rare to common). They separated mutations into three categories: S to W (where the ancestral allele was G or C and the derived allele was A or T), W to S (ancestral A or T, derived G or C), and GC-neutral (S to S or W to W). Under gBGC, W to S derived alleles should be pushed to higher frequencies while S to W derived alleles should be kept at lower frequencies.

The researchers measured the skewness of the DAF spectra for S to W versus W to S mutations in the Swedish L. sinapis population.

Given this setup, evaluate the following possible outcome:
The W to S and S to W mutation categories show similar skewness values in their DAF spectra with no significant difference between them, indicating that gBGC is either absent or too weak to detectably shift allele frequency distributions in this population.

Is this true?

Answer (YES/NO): NO